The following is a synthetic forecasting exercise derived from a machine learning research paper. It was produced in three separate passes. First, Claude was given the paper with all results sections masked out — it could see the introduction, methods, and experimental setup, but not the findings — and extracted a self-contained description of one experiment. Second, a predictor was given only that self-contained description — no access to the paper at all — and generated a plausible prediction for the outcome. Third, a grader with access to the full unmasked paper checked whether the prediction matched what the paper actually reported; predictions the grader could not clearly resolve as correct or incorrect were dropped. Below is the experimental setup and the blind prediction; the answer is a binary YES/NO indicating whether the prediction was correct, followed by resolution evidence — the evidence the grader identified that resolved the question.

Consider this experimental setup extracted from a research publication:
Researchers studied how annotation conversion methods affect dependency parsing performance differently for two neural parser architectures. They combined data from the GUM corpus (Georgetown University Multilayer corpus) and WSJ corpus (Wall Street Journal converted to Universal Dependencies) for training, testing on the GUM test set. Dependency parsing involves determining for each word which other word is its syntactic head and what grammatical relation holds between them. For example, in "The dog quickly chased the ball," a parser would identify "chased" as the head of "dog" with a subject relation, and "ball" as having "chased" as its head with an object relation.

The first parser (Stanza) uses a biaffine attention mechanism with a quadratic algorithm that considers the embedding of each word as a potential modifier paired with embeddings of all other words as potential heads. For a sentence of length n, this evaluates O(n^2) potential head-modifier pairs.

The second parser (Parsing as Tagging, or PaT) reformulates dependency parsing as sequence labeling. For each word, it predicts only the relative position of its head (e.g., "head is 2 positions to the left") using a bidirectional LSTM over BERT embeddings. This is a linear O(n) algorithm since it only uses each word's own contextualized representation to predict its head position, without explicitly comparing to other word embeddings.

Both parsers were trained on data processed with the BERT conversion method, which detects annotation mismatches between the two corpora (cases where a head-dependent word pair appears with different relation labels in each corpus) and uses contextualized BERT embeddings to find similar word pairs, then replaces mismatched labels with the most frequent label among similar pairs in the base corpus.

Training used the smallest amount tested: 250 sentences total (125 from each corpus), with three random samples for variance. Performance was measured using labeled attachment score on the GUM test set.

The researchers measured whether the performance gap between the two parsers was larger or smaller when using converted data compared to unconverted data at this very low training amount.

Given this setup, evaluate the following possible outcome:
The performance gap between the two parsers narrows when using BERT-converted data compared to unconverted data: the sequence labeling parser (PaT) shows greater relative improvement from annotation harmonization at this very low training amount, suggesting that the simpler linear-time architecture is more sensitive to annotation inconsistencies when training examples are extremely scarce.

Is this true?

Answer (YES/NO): NO